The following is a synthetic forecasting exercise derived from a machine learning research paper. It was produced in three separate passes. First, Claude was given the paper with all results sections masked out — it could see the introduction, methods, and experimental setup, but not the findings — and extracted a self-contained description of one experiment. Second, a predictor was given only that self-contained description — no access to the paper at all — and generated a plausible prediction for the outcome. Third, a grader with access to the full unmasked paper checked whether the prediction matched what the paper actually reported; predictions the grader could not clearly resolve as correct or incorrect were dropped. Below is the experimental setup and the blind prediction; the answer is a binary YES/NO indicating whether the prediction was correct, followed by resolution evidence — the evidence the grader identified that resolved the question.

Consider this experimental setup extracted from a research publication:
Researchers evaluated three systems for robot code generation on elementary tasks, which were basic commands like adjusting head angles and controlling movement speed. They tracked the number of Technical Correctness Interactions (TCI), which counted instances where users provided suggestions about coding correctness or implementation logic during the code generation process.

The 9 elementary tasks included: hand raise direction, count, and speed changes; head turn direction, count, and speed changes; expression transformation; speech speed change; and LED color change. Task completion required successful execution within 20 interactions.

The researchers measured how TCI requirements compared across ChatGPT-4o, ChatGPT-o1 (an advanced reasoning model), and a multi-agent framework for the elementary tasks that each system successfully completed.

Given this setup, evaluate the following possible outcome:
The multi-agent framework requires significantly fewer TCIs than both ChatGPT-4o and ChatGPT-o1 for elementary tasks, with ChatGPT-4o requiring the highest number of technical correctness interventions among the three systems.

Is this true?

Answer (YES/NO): NO